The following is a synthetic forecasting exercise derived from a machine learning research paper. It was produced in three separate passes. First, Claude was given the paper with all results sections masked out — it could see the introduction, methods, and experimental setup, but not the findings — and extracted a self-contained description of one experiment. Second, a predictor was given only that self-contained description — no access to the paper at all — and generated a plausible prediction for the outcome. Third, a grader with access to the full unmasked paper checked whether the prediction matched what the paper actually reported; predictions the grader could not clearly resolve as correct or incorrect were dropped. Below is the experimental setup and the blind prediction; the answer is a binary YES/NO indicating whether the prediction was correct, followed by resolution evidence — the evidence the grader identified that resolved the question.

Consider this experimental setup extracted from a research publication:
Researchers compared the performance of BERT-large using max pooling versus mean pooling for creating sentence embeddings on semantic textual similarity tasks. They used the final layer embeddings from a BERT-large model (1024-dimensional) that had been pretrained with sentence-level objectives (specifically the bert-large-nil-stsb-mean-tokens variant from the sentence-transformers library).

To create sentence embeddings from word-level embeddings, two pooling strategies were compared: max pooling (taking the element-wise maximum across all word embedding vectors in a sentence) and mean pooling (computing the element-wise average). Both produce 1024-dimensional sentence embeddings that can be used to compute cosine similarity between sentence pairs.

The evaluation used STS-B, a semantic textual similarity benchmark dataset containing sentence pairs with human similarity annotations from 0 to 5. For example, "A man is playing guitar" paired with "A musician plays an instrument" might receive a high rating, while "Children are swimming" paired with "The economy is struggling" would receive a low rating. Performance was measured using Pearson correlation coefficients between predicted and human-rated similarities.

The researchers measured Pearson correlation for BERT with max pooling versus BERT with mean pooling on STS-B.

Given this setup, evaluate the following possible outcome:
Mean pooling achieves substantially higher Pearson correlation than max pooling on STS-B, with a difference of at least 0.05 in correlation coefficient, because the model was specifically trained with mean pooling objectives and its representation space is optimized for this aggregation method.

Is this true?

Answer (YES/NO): NO